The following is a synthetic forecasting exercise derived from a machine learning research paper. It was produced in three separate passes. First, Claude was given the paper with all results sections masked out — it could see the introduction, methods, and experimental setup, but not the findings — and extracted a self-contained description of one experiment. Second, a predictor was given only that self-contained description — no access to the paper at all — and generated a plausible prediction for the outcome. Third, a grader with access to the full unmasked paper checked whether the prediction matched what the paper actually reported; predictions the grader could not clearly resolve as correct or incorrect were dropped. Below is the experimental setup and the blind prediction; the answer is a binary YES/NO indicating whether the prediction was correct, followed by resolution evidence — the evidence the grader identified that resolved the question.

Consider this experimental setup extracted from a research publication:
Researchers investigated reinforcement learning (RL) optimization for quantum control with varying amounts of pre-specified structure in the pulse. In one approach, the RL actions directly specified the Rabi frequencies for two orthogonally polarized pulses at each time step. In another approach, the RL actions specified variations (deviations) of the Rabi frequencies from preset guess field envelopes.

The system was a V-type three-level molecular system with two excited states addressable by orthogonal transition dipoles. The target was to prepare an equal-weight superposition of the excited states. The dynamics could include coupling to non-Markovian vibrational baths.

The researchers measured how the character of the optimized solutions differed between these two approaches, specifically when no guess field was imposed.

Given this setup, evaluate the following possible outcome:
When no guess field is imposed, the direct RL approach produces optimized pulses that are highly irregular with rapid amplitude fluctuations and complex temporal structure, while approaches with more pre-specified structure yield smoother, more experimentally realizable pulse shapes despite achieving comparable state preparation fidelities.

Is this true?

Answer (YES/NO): NO